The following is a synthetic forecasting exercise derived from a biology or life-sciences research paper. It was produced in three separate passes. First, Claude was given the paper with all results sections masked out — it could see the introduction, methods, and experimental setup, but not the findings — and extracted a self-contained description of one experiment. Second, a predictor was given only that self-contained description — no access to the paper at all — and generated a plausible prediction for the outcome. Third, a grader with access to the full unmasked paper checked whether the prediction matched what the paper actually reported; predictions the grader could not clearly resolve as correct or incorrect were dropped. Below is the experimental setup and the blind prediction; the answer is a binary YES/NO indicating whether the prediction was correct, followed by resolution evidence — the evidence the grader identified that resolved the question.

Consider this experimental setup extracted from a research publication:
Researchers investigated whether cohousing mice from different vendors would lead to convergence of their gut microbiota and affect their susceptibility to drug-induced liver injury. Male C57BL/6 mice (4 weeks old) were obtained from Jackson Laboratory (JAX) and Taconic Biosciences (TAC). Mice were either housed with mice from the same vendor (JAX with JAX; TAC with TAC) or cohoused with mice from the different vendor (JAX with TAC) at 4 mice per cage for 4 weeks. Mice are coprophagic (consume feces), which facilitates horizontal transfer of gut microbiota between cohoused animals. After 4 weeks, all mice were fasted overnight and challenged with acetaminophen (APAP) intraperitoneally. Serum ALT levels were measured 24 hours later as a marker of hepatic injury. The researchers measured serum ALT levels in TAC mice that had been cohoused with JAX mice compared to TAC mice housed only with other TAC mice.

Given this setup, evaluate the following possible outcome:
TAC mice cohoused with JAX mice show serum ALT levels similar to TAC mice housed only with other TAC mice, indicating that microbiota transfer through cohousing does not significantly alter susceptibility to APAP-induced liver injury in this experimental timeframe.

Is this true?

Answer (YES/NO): NO